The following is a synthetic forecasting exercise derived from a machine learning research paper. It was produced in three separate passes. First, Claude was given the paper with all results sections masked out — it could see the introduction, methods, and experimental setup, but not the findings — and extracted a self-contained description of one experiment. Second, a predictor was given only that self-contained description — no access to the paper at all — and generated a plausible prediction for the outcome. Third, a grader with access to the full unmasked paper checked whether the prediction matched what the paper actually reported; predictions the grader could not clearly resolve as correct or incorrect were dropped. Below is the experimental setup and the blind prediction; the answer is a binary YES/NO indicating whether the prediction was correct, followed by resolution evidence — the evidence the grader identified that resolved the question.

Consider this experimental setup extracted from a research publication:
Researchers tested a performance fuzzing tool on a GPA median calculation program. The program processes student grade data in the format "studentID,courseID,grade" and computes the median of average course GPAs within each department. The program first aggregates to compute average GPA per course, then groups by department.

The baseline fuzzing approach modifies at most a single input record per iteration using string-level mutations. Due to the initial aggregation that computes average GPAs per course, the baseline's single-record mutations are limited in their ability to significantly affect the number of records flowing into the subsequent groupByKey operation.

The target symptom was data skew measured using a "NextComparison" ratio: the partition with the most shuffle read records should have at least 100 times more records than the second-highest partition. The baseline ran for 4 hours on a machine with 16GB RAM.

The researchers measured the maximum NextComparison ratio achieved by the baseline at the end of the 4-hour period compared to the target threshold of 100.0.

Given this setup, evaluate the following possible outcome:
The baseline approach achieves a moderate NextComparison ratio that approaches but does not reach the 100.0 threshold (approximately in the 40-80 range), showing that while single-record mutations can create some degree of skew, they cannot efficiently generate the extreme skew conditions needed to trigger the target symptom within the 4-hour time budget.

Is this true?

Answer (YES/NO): NO